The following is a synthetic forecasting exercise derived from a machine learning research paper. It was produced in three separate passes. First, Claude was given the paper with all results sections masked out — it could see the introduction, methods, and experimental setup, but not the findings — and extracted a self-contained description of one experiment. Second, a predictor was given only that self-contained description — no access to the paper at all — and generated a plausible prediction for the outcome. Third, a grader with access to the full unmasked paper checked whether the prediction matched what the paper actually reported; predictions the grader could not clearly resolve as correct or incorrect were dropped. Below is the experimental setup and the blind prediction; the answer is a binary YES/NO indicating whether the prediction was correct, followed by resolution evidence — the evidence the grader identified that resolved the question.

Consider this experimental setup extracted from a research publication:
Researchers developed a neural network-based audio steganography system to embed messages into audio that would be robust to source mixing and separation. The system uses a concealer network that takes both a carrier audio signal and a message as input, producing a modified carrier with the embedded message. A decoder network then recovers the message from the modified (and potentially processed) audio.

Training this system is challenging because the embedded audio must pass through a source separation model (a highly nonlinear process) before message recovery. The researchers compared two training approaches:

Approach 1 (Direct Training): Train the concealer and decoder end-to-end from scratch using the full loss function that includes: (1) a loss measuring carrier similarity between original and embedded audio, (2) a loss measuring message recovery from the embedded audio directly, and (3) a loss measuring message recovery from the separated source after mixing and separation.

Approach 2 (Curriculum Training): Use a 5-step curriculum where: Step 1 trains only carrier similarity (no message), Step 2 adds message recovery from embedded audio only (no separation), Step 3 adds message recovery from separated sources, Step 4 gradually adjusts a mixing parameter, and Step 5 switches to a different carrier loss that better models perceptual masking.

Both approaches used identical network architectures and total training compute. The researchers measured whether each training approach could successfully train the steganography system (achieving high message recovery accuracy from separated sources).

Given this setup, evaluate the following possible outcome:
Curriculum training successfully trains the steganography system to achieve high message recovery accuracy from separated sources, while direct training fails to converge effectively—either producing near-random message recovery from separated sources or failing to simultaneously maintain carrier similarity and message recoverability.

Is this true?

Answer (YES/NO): YES